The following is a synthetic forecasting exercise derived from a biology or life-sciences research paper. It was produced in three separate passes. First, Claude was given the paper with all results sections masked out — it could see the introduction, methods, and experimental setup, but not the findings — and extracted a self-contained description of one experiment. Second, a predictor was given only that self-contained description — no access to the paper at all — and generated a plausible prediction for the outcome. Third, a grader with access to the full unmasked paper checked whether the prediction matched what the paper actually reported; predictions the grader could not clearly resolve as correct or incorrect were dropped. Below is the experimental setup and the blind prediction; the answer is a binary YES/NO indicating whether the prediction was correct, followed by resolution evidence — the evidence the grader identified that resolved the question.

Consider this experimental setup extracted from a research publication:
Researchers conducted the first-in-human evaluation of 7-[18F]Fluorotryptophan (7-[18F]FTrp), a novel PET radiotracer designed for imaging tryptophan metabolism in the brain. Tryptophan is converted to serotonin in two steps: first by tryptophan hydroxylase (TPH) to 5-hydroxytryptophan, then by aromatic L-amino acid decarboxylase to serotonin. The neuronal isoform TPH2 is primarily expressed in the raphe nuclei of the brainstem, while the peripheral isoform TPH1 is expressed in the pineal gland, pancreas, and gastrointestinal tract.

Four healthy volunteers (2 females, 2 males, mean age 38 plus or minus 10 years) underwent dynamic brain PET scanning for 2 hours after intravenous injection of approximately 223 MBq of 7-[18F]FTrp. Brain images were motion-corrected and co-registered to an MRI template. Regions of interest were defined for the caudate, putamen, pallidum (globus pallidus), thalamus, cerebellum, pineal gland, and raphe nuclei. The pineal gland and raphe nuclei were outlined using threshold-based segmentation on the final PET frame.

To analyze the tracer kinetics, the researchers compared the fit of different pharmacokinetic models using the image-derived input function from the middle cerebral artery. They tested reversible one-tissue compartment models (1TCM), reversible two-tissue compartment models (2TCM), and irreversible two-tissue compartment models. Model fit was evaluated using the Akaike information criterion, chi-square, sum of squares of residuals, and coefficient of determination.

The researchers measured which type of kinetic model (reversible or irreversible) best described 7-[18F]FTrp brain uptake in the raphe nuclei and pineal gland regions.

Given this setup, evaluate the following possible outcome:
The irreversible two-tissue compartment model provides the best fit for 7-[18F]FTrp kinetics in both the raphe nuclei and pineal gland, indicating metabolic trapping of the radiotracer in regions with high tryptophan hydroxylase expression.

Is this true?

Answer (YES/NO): NO